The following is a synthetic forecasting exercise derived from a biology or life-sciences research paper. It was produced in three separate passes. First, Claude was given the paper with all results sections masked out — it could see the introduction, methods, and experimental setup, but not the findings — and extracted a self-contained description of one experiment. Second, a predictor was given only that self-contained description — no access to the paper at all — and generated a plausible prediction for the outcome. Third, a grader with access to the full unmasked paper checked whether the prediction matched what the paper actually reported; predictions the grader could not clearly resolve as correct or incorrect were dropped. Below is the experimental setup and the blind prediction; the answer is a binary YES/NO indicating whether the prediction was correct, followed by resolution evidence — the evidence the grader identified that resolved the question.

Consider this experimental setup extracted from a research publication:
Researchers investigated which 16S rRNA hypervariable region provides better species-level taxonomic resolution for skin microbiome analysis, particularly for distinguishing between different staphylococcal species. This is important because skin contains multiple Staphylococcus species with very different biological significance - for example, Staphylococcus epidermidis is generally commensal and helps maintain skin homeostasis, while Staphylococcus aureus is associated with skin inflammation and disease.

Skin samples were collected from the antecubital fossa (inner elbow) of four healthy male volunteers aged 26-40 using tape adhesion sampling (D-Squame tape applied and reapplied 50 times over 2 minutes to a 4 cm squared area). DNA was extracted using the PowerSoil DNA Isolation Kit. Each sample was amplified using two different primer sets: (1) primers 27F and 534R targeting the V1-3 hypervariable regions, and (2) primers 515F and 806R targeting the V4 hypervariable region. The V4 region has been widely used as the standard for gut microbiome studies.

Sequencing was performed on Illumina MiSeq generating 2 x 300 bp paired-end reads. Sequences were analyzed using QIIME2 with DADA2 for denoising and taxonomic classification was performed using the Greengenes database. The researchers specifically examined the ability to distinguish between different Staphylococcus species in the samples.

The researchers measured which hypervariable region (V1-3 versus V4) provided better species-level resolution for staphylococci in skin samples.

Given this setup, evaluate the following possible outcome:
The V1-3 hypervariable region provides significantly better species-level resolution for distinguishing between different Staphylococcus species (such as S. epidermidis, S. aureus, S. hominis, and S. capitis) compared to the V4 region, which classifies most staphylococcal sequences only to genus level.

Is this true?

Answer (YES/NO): NO